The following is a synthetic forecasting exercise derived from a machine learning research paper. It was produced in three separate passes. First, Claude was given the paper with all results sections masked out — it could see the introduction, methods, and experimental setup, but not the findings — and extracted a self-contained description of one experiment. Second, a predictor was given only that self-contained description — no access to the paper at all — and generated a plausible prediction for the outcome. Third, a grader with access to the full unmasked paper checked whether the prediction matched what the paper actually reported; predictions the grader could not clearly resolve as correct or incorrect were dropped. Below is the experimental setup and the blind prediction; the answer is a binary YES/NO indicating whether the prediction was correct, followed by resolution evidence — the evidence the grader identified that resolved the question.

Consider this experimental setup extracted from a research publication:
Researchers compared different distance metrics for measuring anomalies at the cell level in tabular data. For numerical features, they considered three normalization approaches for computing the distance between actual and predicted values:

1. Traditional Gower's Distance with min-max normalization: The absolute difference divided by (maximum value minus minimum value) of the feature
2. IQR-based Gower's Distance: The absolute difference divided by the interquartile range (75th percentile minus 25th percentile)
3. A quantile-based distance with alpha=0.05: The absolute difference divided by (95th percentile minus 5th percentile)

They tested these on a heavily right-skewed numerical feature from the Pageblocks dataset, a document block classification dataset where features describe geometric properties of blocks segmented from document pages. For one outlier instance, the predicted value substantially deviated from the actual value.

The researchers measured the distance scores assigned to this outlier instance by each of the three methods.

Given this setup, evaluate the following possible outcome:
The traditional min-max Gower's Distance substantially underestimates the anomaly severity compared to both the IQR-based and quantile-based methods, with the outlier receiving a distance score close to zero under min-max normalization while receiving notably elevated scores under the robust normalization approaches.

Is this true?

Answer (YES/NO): NO